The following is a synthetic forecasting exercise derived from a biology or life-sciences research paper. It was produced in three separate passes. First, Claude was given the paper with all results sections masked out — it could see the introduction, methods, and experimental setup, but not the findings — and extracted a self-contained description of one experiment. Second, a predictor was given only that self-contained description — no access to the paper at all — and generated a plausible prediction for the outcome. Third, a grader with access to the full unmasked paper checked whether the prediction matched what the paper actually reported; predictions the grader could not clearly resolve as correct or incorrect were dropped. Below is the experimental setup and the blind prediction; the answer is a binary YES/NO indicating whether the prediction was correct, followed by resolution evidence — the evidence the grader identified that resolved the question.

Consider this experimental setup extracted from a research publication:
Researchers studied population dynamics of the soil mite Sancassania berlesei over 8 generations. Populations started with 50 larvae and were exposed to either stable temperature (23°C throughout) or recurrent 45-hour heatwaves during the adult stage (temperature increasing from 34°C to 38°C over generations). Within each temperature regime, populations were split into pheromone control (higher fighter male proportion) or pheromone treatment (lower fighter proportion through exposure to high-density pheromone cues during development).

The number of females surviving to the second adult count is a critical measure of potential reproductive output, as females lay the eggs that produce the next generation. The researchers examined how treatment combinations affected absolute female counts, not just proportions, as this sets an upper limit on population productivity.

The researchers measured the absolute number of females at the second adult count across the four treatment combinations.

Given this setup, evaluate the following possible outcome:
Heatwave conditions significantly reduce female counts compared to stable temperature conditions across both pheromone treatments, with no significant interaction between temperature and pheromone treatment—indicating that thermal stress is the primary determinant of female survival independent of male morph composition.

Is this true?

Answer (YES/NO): YES